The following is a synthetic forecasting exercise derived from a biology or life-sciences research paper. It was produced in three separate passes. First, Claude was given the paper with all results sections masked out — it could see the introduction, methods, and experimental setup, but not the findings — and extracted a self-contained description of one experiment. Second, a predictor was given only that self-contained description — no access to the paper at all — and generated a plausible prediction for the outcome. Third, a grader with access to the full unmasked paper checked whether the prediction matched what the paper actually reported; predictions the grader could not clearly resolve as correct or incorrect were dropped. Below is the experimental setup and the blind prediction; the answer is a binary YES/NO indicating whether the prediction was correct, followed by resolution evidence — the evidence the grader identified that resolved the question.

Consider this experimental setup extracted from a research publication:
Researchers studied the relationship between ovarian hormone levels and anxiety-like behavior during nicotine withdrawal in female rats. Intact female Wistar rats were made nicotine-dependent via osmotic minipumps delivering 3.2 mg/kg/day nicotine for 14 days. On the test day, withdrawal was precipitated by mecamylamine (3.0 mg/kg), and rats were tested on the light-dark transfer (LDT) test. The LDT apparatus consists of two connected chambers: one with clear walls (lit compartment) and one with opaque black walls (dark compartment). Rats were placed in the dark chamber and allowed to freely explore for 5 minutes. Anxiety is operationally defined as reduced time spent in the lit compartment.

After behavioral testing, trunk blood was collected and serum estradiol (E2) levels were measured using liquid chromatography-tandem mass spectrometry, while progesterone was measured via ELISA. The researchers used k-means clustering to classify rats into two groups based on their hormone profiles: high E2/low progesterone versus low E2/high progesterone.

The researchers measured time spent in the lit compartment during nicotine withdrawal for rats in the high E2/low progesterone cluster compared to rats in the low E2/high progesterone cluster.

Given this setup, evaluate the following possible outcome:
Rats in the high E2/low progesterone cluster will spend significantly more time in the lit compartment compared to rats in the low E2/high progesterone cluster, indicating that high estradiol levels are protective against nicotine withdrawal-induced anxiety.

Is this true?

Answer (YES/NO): NO